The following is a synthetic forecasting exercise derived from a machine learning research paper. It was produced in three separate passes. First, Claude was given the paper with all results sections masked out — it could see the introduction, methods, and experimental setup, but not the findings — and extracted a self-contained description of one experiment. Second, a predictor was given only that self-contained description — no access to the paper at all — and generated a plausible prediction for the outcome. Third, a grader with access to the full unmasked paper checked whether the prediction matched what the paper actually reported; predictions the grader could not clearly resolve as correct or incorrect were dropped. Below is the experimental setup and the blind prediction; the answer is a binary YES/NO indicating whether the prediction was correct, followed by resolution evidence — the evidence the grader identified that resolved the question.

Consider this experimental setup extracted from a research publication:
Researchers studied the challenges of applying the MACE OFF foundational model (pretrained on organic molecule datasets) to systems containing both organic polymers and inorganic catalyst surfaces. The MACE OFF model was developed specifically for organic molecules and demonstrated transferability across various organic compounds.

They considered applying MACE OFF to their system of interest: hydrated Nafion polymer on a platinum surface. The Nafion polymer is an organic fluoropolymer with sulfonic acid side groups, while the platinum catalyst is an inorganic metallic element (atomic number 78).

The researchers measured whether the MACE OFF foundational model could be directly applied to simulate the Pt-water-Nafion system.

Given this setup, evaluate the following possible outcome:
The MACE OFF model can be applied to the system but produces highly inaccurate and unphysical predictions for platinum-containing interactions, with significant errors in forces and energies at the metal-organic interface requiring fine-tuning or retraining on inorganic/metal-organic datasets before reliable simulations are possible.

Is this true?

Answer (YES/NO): NO